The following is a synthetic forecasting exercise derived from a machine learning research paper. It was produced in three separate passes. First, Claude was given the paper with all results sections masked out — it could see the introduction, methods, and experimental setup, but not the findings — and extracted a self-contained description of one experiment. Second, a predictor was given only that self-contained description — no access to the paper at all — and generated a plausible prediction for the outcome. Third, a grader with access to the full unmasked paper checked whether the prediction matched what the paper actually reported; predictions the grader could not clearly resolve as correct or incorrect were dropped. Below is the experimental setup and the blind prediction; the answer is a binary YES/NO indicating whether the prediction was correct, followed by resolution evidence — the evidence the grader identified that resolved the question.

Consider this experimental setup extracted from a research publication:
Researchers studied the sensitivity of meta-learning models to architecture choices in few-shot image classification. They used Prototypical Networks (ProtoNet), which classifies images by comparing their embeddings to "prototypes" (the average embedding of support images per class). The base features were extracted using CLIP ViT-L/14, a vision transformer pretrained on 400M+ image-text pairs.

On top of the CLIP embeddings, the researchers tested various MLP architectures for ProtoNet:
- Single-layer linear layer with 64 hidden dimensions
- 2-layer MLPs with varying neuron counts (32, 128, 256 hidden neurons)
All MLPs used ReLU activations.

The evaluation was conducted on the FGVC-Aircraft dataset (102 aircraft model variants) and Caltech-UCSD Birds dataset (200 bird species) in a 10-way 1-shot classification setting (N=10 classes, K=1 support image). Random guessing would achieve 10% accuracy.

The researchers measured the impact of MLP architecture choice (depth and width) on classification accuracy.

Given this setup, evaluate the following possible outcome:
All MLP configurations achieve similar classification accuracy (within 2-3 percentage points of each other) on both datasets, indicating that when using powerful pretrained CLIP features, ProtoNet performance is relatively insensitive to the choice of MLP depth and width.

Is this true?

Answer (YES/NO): YES